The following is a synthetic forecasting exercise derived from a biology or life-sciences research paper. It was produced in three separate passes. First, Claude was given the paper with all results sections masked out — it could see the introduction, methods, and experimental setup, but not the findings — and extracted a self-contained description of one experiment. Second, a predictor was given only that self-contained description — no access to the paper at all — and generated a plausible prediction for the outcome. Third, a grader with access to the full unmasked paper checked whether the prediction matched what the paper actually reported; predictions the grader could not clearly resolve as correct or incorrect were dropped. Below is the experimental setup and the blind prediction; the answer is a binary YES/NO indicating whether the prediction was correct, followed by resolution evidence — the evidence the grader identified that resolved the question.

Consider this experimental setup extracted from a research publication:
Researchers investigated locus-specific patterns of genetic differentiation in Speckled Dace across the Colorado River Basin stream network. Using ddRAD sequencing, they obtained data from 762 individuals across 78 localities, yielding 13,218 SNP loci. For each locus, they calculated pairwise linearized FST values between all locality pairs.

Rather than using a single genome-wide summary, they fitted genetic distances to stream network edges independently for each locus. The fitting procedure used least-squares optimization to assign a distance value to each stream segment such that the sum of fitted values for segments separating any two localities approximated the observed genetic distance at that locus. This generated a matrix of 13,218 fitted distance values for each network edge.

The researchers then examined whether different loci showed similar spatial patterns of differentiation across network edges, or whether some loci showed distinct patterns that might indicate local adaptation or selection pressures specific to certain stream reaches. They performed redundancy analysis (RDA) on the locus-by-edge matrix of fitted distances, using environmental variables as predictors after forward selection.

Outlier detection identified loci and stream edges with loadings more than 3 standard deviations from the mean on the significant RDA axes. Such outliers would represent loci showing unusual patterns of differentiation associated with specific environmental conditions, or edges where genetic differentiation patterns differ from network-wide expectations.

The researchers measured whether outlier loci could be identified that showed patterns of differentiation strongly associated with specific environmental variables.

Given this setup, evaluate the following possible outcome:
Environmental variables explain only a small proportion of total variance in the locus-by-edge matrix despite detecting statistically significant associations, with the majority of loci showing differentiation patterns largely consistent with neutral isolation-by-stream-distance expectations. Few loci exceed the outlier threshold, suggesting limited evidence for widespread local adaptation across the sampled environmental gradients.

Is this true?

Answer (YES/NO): NO